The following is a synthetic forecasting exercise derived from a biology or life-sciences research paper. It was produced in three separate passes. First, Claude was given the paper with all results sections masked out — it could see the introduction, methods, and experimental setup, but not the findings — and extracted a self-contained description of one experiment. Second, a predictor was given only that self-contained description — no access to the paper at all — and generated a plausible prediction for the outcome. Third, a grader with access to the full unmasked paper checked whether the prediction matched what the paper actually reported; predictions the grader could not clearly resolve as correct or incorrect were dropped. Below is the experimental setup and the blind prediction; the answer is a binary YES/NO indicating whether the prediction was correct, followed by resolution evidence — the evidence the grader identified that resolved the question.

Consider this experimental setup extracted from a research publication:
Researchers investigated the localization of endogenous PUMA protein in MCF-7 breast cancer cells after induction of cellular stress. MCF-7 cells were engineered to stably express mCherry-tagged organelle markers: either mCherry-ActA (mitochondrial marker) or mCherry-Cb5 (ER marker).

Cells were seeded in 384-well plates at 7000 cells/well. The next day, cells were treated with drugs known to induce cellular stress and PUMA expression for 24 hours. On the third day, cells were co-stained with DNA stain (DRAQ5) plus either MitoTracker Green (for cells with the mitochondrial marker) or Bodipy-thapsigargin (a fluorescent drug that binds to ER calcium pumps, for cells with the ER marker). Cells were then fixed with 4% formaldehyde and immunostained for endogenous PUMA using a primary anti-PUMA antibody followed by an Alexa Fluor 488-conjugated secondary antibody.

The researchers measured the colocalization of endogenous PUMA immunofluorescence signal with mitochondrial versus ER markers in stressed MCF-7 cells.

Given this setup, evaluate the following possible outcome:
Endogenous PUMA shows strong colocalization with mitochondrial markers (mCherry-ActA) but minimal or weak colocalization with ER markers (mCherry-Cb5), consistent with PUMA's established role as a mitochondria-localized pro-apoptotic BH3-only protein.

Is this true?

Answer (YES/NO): NO